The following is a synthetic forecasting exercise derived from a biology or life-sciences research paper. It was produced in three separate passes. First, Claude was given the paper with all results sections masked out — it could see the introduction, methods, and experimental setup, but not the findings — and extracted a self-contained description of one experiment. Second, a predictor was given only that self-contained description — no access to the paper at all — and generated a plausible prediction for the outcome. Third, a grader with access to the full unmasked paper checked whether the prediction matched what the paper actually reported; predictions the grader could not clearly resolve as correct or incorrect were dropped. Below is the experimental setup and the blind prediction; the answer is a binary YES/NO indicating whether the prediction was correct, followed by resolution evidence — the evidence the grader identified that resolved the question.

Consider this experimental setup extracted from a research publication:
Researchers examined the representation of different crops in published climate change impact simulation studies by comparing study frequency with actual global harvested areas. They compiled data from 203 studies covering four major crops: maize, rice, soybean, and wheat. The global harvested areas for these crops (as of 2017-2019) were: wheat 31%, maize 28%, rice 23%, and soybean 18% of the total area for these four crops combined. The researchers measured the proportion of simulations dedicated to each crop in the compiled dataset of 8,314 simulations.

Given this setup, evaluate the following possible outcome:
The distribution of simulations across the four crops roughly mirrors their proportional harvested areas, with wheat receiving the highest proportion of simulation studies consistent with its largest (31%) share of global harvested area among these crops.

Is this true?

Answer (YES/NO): NO